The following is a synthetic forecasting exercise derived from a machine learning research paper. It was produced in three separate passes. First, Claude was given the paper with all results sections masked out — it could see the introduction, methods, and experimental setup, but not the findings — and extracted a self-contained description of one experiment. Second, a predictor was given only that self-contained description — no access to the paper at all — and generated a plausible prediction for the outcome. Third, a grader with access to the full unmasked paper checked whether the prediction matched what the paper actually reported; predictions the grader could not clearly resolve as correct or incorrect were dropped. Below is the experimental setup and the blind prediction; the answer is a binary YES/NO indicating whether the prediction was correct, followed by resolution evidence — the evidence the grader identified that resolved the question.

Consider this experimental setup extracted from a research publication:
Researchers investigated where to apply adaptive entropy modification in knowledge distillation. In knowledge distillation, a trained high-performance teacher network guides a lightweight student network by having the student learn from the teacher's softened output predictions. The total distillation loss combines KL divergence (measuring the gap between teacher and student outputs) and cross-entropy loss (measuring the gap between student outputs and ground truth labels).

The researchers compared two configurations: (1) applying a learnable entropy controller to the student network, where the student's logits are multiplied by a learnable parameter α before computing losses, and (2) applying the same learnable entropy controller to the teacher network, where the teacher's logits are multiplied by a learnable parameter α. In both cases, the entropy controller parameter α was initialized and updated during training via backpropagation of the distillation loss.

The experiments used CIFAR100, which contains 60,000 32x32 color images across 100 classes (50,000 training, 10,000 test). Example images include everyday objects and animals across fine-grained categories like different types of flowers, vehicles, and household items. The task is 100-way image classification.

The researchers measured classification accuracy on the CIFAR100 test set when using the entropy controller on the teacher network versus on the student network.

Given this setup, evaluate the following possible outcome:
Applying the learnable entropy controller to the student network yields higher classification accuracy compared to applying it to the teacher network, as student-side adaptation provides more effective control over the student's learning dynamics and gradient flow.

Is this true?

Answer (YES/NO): YES